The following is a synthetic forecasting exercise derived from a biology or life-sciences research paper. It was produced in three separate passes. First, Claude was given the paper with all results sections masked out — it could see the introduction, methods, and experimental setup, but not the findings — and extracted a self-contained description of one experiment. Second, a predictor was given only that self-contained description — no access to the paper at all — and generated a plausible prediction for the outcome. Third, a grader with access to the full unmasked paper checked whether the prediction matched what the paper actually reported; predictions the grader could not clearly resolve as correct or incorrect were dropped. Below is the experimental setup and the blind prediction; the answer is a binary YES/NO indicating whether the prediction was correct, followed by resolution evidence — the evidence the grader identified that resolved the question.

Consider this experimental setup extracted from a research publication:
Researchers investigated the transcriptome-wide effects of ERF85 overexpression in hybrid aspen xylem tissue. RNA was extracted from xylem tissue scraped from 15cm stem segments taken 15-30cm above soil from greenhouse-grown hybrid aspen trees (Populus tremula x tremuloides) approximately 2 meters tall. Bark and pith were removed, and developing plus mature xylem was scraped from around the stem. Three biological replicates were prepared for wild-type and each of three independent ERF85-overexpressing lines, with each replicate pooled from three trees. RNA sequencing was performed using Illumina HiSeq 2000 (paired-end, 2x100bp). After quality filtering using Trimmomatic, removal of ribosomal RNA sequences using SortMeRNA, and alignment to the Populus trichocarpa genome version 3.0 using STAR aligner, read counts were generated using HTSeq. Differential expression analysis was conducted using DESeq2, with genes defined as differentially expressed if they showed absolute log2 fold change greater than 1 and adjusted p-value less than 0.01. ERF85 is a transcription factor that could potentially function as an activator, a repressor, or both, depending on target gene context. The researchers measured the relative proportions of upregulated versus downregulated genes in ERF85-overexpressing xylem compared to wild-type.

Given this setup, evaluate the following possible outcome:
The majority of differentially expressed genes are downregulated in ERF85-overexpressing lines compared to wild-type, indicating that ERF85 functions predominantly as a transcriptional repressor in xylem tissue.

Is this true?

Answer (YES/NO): NO